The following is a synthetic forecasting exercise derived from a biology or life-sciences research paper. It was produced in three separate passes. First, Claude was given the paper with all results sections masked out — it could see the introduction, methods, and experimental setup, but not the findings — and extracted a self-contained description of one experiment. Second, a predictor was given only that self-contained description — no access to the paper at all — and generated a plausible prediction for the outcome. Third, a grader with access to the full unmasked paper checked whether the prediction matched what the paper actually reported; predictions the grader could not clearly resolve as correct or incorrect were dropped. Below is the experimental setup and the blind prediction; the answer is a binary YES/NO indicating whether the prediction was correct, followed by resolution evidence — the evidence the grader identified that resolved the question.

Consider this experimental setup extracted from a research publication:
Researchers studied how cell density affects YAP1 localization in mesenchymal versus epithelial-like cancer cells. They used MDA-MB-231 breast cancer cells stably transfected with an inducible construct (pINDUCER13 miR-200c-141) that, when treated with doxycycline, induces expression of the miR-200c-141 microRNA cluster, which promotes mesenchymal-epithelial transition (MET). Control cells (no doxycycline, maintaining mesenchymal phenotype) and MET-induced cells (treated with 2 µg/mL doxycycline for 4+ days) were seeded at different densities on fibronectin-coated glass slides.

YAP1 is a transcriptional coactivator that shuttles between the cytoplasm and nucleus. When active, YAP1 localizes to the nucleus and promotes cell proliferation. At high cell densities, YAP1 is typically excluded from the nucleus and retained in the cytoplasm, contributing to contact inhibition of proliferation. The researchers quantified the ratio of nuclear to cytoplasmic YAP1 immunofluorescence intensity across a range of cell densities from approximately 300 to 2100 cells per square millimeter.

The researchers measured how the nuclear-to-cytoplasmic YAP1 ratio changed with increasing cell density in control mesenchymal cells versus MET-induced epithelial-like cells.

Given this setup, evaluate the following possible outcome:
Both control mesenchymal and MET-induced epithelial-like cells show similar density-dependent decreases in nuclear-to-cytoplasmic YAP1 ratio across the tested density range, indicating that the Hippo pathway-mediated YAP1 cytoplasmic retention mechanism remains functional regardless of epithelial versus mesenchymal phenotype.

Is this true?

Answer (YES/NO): YES